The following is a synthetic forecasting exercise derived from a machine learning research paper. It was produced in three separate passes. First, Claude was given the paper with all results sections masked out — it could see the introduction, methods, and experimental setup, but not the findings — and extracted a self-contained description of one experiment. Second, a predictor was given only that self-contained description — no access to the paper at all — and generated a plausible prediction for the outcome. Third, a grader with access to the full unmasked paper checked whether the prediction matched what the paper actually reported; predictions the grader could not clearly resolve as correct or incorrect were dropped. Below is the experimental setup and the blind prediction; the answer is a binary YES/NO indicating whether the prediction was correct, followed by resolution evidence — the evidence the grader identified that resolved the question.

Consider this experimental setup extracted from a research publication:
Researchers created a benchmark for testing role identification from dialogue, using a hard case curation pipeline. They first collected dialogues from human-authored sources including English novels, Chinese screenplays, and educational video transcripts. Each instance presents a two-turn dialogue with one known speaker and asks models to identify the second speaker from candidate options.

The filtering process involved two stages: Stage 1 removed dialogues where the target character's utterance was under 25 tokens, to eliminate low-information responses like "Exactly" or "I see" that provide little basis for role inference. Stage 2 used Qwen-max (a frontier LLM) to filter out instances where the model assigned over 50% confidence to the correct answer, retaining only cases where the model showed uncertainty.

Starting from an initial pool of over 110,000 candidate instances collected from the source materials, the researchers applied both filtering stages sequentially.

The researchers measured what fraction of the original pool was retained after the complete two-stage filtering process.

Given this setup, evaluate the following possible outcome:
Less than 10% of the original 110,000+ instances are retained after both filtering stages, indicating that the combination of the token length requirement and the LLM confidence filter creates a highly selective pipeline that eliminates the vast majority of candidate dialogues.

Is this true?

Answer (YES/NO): NO